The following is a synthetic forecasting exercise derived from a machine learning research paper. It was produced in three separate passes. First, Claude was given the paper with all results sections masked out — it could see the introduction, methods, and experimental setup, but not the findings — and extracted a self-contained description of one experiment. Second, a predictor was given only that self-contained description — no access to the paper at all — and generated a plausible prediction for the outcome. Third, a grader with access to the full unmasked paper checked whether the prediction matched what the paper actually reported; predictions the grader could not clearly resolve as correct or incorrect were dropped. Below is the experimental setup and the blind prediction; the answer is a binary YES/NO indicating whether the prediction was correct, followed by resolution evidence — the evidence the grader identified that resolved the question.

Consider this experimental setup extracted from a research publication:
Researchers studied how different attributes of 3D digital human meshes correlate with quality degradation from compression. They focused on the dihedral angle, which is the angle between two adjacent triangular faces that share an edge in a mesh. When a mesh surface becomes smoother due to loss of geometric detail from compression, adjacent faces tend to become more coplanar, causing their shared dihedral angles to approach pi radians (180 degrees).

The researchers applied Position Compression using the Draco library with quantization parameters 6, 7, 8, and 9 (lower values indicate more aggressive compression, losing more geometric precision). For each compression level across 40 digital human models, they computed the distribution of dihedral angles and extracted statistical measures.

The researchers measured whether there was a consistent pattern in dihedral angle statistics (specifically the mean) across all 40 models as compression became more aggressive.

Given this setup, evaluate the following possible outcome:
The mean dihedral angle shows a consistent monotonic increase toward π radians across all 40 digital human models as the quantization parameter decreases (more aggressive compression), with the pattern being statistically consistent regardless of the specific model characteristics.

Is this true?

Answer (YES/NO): YES